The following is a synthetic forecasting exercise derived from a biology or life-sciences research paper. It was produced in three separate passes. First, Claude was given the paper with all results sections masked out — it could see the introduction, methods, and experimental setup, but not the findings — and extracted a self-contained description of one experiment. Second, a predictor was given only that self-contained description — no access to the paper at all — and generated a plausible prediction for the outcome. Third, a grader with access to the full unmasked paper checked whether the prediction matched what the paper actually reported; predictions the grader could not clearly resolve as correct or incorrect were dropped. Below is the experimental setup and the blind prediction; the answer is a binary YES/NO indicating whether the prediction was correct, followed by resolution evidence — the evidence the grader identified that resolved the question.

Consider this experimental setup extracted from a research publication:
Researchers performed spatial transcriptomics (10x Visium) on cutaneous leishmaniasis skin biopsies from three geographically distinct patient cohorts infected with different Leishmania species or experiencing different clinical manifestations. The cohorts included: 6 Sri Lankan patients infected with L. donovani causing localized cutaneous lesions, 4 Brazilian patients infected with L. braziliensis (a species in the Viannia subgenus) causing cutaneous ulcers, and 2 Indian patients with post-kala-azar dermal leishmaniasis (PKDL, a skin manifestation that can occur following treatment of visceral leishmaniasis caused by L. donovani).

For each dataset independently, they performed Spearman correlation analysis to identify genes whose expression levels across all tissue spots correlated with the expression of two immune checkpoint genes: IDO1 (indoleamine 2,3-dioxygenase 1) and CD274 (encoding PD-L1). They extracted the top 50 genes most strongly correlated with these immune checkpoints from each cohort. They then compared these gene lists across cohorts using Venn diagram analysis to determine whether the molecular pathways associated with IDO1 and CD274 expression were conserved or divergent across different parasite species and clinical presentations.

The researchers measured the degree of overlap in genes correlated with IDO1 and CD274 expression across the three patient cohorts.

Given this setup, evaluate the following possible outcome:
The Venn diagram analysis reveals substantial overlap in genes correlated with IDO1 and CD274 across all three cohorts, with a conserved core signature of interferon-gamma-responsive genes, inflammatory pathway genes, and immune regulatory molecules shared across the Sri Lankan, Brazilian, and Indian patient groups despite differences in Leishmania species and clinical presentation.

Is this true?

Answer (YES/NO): NO